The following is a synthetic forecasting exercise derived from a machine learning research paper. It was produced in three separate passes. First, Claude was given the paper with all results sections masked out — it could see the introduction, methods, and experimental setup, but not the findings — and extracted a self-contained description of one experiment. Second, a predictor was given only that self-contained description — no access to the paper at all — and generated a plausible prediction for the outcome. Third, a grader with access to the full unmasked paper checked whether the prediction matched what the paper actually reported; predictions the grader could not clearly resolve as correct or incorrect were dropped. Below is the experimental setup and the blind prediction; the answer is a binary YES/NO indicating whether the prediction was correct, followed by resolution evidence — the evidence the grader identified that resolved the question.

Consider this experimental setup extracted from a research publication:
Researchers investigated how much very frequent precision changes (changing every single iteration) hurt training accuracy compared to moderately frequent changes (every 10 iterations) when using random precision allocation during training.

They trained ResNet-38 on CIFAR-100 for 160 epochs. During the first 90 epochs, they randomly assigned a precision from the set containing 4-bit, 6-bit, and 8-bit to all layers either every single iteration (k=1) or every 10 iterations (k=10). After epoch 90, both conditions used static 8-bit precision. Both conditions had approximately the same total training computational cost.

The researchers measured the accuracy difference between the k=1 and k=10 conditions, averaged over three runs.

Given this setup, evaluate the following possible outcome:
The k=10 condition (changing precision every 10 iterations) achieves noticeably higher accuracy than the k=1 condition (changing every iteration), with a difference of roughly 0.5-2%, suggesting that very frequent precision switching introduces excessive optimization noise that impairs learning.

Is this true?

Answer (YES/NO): YES